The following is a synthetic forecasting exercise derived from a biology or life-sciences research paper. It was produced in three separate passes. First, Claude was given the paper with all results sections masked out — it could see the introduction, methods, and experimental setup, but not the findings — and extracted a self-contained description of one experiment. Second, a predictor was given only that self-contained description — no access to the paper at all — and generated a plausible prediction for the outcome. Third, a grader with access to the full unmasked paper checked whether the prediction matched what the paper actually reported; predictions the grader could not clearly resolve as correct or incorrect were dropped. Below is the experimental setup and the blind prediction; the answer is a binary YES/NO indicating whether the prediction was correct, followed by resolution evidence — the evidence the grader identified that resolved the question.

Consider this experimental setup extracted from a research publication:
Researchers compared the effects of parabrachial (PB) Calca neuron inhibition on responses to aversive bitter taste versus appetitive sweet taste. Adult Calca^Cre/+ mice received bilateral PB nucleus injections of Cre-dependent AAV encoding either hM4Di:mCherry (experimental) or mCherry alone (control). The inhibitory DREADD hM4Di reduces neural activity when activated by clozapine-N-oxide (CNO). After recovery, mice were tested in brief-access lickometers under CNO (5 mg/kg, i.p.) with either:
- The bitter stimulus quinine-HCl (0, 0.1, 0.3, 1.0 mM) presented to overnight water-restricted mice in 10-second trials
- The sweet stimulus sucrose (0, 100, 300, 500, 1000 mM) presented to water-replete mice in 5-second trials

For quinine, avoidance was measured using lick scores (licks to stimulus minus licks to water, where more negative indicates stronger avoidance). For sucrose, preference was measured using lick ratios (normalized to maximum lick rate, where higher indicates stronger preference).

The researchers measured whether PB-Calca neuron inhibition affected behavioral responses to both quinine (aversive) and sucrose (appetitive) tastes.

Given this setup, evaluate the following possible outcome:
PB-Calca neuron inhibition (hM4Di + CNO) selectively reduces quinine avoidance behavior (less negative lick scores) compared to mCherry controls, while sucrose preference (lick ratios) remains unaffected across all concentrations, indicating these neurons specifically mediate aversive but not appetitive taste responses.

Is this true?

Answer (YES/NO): NO